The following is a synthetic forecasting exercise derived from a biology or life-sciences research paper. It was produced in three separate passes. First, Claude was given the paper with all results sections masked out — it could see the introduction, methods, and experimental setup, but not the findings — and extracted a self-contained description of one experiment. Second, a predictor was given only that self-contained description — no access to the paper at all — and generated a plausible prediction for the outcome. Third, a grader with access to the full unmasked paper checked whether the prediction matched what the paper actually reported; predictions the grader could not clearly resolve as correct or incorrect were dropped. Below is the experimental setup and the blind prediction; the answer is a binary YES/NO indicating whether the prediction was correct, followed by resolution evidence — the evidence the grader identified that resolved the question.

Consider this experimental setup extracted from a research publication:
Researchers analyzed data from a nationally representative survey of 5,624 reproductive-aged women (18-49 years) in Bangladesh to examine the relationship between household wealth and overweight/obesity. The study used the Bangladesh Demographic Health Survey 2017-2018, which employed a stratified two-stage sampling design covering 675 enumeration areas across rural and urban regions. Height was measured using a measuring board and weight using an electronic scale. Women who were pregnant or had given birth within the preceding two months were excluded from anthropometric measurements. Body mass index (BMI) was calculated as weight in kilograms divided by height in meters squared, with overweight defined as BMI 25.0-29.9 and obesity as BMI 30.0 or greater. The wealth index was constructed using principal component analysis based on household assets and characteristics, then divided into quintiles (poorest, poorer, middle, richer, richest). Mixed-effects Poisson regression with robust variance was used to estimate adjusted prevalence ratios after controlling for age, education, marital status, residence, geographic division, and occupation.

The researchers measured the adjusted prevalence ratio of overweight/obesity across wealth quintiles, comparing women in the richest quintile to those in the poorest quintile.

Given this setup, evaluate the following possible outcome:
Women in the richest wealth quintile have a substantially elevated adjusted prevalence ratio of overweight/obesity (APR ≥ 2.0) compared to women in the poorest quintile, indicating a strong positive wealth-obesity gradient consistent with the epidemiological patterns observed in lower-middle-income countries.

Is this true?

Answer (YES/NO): YES